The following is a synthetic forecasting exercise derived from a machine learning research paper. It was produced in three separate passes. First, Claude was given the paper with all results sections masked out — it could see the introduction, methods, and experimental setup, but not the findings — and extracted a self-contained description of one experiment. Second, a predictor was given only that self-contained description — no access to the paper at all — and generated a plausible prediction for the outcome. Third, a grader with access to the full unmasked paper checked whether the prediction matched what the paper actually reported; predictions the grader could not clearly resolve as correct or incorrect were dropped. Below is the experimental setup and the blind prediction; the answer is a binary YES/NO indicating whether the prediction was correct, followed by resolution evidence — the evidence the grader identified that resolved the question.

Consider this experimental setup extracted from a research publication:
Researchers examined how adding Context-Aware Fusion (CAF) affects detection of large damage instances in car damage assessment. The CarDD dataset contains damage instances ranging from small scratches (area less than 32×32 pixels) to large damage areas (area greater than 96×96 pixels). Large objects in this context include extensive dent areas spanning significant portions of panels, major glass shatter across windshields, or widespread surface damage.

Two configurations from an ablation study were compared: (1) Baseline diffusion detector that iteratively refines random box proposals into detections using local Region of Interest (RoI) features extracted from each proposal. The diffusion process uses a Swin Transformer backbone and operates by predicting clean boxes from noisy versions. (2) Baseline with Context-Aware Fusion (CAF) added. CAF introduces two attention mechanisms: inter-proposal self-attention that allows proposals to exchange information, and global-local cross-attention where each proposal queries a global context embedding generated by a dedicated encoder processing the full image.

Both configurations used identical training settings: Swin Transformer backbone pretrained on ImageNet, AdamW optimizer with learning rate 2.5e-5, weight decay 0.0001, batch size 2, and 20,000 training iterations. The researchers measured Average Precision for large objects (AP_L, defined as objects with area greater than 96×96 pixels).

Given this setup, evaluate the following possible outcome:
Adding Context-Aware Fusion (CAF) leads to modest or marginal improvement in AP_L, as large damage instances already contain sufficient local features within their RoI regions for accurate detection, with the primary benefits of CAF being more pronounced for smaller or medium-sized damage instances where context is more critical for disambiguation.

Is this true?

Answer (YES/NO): NO